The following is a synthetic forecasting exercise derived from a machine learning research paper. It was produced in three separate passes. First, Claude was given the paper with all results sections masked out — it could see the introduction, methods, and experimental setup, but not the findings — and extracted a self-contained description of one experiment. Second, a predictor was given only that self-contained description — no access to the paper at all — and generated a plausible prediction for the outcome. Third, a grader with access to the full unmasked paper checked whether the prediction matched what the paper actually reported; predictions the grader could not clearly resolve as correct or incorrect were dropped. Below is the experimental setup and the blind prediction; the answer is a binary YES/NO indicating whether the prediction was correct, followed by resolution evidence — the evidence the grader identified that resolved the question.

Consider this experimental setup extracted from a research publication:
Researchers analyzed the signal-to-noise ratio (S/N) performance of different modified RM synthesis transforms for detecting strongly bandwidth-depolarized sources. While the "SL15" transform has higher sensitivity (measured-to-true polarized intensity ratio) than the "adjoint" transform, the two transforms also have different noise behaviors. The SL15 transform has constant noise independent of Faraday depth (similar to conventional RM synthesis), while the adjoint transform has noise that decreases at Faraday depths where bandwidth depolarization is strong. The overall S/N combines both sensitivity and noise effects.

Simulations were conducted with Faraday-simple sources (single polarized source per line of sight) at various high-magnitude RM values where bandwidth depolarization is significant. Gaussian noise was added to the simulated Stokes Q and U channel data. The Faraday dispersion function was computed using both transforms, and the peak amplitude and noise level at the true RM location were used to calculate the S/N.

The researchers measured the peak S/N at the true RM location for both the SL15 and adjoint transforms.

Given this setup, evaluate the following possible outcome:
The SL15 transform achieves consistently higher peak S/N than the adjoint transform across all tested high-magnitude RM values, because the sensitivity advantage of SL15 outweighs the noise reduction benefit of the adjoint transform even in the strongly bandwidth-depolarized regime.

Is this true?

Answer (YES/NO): NO